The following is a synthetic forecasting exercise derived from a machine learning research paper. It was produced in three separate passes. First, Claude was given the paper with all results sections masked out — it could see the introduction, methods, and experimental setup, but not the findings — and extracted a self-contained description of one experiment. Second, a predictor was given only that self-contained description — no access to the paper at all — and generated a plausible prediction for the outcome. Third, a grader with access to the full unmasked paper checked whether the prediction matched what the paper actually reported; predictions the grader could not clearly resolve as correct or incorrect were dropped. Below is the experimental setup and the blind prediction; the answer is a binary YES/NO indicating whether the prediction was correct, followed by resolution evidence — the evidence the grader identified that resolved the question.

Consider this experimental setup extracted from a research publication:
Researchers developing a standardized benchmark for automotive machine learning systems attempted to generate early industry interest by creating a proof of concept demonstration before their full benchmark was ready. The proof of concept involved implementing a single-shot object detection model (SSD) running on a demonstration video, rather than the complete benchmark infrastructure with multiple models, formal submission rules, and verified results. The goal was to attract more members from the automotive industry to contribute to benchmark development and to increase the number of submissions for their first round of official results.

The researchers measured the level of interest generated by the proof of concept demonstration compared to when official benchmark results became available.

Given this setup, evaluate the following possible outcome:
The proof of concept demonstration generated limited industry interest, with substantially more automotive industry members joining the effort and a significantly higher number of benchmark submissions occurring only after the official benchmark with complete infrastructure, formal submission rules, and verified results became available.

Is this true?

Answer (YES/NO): YES